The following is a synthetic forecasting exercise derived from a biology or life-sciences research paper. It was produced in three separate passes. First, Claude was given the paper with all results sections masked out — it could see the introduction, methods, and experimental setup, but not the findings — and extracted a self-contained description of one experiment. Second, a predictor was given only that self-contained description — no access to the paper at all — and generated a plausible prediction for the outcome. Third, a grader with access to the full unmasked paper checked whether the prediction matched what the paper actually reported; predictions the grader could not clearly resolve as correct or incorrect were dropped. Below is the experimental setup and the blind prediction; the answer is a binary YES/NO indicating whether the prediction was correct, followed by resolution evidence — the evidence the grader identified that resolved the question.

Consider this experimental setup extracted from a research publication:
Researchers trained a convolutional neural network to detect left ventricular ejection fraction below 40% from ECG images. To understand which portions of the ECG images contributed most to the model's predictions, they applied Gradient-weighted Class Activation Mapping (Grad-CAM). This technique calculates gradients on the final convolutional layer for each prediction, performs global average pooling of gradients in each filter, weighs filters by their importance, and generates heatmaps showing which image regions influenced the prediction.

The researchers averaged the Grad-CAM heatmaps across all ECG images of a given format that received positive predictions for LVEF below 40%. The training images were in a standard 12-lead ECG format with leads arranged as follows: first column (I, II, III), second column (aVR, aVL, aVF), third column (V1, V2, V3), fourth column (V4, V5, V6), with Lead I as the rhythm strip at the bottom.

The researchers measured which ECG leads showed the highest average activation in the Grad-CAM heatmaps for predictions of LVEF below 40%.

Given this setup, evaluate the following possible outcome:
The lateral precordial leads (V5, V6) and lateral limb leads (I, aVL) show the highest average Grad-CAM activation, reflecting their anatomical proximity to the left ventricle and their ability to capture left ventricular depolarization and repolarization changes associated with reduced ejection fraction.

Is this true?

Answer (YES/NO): NO